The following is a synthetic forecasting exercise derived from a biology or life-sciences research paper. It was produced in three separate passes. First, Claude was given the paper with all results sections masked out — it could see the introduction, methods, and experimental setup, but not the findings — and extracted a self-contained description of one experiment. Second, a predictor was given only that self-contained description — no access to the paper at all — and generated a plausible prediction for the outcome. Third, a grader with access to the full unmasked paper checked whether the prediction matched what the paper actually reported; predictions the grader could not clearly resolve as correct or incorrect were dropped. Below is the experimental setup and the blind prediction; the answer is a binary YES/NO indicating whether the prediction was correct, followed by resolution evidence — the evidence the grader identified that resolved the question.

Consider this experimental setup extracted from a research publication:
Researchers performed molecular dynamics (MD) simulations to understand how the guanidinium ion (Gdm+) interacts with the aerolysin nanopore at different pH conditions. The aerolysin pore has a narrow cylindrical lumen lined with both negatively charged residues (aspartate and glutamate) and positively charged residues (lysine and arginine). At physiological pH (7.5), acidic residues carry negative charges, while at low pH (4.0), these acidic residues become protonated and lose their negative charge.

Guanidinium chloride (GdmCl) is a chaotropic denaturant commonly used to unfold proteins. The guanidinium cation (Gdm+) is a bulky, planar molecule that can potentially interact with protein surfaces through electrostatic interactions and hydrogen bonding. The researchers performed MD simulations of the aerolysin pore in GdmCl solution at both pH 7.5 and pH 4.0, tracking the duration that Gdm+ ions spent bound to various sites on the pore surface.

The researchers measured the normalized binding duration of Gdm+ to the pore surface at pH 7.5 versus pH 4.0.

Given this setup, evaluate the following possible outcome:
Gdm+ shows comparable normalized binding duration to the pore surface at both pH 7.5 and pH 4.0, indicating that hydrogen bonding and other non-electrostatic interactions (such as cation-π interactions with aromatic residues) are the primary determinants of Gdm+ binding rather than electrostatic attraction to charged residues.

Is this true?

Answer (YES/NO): NO